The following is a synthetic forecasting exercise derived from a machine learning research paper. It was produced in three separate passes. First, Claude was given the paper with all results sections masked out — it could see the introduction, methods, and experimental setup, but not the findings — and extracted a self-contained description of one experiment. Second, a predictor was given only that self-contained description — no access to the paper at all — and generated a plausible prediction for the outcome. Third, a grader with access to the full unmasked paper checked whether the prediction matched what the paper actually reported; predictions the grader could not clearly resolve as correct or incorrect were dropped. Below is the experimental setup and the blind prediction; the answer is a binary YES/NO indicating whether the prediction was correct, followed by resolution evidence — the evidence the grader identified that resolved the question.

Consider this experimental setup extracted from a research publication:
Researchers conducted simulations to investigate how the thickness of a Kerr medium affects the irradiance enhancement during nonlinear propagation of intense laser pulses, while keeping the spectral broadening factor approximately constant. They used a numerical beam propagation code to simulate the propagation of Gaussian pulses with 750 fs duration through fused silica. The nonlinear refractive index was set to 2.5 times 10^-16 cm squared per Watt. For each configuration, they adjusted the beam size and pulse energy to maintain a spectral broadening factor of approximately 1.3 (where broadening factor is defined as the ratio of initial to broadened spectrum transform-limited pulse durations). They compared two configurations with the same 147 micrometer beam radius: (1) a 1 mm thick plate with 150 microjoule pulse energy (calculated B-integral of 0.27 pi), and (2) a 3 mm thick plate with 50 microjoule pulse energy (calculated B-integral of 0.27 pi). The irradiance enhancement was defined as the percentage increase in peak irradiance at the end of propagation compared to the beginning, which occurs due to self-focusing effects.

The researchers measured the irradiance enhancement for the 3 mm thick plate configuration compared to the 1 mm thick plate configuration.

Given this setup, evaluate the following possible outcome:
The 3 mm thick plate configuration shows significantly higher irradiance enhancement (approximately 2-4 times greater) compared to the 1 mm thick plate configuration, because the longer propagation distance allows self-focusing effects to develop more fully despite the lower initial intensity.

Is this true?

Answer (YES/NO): YES